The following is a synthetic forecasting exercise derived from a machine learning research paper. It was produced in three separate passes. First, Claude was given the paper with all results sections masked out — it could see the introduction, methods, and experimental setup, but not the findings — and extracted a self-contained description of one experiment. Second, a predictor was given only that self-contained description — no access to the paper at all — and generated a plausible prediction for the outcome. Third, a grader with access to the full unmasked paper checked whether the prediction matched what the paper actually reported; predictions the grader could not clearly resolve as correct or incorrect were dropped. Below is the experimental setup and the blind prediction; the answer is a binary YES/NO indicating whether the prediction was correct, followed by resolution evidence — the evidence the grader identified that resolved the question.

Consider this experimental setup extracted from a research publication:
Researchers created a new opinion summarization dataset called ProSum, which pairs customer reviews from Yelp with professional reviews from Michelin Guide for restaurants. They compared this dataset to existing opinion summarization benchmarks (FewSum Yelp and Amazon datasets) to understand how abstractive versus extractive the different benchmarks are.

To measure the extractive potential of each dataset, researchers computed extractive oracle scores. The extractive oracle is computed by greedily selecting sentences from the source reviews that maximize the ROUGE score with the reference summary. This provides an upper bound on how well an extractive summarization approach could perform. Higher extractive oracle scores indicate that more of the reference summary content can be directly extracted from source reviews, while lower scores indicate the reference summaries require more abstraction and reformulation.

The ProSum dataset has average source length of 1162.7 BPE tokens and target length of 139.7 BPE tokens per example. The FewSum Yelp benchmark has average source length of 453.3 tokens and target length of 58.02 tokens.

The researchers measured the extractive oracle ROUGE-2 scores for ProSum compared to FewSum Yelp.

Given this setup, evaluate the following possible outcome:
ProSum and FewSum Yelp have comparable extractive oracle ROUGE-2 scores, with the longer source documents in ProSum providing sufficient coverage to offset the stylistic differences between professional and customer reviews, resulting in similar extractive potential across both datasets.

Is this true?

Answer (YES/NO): NO